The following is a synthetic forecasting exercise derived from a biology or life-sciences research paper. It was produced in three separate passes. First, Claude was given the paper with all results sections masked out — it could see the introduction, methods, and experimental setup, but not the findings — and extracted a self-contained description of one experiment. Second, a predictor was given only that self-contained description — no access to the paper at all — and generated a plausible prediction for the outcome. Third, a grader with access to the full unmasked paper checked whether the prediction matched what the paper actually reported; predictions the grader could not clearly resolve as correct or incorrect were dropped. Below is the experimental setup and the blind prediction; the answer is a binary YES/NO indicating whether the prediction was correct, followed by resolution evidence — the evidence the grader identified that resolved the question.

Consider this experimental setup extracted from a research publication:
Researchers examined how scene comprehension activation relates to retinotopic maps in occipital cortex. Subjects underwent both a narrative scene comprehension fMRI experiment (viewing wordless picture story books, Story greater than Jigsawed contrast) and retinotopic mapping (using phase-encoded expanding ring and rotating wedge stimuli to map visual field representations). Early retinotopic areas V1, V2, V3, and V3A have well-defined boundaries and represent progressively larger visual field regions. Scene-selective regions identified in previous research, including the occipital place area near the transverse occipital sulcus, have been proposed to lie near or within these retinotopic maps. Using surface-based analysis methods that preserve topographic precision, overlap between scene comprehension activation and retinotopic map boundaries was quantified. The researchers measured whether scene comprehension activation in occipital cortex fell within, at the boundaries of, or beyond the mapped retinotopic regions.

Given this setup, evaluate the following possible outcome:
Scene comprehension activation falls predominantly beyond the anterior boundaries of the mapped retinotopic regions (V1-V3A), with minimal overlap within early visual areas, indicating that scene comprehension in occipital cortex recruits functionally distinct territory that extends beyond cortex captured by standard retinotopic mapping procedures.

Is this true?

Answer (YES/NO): NO